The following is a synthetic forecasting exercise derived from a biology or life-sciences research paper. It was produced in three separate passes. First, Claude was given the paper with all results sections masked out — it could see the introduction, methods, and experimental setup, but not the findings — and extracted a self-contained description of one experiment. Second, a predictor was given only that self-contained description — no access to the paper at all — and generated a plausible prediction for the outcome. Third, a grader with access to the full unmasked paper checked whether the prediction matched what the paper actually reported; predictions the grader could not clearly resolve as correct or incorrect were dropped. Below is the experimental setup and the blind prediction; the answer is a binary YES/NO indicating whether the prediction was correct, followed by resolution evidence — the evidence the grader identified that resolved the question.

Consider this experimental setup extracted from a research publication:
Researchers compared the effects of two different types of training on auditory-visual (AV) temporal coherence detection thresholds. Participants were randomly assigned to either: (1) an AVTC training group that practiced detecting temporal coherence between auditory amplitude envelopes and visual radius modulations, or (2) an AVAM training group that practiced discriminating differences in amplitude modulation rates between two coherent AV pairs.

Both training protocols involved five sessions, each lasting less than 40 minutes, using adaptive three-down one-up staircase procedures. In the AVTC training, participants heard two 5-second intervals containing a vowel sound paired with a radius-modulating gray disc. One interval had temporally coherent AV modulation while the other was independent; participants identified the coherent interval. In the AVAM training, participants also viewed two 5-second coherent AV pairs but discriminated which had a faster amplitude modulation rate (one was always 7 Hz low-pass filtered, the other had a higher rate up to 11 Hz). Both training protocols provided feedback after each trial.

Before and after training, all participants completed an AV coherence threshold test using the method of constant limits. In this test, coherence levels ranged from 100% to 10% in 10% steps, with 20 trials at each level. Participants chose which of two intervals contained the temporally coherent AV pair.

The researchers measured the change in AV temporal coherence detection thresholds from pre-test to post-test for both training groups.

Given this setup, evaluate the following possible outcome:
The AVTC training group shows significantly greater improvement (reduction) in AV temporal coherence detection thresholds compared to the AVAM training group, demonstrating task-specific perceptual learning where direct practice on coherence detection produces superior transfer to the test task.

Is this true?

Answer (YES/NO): YES